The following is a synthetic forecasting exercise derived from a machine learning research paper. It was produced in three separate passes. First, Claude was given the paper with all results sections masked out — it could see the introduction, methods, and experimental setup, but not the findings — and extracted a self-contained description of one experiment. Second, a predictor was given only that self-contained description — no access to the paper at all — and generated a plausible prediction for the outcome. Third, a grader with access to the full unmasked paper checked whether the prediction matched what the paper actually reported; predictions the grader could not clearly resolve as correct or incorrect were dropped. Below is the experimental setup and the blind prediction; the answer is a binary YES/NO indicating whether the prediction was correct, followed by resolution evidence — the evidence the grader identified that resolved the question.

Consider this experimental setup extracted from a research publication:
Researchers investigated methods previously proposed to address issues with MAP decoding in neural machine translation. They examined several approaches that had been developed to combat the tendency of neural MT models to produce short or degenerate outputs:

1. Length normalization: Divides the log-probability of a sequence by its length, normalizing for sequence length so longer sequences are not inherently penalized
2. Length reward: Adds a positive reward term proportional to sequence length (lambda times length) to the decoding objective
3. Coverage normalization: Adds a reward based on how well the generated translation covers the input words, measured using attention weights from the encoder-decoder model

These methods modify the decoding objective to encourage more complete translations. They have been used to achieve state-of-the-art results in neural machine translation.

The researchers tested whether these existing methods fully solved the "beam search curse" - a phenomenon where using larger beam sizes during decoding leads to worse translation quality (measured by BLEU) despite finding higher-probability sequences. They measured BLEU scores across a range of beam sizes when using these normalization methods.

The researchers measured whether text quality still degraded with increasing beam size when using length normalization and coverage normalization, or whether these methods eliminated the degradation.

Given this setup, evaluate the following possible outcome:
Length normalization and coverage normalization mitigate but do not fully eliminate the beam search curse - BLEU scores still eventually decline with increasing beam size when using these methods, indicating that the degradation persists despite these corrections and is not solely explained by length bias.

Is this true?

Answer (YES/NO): YES